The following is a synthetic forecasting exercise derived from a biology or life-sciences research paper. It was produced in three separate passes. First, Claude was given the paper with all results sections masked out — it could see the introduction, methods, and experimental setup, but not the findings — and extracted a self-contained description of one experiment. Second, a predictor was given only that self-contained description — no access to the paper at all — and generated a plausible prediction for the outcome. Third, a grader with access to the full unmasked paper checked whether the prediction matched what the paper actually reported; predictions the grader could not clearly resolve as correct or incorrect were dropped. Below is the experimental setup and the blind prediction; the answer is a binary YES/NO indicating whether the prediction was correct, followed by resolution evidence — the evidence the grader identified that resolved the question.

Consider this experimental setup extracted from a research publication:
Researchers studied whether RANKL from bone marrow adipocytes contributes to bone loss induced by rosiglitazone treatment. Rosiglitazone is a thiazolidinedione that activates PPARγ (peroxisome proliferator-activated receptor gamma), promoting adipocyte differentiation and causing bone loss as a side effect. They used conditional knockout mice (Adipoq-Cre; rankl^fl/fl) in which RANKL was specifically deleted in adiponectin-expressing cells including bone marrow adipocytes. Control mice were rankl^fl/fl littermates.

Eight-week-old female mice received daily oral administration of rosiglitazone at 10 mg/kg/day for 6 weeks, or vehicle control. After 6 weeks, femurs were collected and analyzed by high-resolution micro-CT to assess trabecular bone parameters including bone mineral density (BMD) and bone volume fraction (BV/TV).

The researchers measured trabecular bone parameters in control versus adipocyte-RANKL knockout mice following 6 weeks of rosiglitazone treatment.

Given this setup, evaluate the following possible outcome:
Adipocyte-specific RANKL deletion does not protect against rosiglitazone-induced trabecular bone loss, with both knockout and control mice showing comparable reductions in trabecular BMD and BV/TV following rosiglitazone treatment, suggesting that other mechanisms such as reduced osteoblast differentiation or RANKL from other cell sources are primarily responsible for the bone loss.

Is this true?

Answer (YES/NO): NO